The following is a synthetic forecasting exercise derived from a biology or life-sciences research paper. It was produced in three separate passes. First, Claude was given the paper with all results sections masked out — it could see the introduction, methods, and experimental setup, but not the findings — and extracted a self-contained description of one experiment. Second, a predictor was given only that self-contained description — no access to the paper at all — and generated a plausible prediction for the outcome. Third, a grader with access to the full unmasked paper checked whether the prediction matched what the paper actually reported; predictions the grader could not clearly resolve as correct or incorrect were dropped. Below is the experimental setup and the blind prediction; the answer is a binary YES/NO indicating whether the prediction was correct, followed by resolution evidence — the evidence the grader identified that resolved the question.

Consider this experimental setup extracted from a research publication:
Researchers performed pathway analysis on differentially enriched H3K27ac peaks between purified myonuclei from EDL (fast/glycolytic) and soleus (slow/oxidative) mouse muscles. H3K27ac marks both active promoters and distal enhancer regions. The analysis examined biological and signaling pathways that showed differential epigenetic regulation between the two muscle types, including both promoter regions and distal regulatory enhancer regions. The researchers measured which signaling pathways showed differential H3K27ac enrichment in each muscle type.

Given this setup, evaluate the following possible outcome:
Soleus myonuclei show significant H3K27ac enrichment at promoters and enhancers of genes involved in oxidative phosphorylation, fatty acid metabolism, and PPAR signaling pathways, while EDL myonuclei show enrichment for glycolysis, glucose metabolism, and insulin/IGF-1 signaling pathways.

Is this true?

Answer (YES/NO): NO